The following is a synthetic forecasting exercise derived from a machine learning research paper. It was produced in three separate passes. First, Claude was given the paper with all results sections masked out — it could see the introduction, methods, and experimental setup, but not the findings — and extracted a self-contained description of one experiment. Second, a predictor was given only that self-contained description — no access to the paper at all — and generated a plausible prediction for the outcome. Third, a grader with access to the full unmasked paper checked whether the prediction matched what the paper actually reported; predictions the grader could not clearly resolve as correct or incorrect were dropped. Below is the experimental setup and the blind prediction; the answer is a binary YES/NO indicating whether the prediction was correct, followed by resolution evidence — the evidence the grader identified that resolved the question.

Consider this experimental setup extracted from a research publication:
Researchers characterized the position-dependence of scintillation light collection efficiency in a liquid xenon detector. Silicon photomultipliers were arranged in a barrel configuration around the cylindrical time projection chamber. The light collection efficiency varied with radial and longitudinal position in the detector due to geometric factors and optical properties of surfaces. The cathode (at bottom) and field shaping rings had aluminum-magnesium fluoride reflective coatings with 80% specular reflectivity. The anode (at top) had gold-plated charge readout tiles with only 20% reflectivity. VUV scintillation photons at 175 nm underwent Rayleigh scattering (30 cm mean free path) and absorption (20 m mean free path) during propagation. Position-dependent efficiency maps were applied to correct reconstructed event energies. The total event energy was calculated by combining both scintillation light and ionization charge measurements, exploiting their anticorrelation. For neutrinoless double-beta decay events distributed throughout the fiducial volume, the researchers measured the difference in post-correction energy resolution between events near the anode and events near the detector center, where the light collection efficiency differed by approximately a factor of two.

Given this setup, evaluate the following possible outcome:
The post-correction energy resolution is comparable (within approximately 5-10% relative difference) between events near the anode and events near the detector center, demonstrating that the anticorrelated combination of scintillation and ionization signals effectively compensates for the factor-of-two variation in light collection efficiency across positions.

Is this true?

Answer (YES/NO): NO